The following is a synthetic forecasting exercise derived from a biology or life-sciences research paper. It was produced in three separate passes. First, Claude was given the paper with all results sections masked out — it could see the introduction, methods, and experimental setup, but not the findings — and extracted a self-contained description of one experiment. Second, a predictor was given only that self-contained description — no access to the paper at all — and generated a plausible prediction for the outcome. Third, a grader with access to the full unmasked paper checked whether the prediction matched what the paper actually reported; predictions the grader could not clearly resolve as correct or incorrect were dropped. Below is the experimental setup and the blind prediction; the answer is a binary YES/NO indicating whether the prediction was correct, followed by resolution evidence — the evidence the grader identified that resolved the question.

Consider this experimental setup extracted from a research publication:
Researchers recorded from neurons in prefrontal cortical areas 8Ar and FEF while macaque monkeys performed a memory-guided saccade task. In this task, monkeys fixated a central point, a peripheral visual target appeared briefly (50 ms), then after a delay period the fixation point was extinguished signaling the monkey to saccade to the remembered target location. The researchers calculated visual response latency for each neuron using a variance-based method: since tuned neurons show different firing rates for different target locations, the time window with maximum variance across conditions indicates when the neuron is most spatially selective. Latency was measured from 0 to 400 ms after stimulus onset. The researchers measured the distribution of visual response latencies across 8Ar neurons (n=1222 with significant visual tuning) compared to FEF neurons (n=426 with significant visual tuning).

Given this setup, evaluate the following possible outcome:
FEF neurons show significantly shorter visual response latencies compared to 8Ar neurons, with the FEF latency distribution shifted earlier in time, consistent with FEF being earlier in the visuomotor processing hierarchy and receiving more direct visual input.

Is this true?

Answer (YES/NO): YES